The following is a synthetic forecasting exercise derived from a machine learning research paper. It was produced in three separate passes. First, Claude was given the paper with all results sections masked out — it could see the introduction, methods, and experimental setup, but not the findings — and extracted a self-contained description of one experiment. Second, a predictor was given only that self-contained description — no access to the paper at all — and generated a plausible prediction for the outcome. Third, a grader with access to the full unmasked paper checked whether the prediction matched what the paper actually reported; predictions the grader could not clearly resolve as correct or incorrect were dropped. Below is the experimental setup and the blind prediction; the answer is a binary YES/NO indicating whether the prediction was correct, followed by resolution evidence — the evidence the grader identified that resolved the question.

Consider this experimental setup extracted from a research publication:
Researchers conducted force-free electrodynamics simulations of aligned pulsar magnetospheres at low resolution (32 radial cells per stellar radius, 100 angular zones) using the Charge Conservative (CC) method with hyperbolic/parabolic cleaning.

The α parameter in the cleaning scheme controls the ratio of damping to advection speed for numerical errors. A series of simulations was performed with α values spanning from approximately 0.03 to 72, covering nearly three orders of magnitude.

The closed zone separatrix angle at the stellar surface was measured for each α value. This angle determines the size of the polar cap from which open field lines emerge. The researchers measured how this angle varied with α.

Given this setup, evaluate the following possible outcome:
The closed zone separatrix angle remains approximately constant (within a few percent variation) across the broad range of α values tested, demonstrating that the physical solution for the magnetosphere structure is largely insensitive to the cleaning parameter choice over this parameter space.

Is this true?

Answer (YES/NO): NO